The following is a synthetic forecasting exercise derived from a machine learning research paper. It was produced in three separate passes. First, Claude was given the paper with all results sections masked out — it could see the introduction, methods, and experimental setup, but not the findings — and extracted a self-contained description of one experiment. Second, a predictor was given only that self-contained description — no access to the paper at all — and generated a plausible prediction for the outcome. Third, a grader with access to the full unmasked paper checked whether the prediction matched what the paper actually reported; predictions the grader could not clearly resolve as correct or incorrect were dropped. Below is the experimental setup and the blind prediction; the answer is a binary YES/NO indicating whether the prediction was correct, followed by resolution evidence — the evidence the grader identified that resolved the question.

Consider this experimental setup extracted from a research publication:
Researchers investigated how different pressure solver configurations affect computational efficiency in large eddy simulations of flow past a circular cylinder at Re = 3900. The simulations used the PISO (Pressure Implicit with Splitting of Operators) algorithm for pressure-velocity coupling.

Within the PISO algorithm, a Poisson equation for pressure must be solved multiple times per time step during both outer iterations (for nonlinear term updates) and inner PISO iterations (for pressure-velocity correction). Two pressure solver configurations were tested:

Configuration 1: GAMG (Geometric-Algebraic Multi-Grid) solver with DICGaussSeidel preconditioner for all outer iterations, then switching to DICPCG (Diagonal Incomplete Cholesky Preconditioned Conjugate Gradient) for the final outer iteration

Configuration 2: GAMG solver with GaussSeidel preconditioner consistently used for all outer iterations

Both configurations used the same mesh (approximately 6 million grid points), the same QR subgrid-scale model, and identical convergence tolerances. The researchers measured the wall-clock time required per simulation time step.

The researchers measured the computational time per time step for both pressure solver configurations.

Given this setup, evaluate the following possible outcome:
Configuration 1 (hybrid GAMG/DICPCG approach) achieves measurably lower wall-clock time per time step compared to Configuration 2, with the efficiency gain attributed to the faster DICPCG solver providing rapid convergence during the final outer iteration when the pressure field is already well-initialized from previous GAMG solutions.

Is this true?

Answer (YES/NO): NO